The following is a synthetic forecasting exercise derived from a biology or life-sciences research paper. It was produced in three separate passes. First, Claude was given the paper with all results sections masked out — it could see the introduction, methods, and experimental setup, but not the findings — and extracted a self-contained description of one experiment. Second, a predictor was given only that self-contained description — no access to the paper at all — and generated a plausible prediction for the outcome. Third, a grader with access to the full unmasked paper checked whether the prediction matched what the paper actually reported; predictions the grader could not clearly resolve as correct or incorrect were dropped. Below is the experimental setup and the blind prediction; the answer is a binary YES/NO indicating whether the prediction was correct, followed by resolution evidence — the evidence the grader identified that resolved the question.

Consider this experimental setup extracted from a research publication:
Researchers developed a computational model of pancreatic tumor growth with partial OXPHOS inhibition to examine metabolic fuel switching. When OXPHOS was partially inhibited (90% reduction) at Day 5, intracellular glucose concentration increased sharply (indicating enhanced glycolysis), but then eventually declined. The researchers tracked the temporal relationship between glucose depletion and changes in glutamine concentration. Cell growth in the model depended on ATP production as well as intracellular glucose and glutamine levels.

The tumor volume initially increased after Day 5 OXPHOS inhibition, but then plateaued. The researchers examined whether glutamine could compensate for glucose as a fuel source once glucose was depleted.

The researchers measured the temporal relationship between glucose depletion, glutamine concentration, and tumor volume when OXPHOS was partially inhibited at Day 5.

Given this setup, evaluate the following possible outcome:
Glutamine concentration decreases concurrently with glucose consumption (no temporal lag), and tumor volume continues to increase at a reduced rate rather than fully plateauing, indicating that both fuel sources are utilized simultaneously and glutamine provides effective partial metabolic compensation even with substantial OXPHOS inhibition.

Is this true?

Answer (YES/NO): NO